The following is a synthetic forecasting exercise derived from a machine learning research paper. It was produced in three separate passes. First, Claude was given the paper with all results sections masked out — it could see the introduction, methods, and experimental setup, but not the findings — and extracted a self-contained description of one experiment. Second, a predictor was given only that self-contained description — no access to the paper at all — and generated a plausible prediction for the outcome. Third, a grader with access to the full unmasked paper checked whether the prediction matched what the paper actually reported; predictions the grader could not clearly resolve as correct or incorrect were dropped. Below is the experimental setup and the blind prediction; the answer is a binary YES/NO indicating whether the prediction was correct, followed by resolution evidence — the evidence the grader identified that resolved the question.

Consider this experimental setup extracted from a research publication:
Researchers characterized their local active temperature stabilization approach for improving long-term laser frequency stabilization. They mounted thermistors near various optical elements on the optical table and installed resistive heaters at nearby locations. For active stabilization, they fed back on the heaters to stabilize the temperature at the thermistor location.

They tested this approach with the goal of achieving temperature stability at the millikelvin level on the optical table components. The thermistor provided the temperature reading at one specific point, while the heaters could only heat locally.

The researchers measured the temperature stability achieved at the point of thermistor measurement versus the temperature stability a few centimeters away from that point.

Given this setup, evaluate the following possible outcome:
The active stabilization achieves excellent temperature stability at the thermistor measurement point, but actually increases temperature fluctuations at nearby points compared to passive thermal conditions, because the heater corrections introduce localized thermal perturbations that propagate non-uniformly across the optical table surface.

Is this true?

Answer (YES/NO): NO